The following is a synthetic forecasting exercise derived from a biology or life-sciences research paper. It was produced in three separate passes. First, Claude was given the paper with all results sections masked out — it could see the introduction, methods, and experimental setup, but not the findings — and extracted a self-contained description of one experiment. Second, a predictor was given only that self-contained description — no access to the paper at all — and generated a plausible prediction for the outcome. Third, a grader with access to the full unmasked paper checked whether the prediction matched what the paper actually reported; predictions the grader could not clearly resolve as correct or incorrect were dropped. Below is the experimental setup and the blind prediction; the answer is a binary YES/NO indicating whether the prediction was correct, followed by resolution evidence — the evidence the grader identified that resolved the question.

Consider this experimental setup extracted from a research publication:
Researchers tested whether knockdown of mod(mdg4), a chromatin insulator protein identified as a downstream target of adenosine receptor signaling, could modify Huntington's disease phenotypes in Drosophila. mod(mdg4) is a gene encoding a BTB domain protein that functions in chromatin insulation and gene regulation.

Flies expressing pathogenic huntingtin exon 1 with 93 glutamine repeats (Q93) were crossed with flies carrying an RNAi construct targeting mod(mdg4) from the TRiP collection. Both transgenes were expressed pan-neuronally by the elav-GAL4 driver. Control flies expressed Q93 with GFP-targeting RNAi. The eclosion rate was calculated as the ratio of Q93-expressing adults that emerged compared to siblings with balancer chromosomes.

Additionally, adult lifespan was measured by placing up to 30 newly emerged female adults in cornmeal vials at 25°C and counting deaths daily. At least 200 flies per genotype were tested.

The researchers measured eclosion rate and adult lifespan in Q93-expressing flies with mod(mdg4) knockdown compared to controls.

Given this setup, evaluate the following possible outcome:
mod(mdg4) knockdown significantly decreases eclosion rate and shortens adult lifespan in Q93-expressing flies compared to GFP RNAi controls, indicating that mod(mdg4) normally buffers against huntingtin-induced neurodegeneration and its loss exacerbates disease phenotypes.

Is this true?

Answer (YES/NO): NO